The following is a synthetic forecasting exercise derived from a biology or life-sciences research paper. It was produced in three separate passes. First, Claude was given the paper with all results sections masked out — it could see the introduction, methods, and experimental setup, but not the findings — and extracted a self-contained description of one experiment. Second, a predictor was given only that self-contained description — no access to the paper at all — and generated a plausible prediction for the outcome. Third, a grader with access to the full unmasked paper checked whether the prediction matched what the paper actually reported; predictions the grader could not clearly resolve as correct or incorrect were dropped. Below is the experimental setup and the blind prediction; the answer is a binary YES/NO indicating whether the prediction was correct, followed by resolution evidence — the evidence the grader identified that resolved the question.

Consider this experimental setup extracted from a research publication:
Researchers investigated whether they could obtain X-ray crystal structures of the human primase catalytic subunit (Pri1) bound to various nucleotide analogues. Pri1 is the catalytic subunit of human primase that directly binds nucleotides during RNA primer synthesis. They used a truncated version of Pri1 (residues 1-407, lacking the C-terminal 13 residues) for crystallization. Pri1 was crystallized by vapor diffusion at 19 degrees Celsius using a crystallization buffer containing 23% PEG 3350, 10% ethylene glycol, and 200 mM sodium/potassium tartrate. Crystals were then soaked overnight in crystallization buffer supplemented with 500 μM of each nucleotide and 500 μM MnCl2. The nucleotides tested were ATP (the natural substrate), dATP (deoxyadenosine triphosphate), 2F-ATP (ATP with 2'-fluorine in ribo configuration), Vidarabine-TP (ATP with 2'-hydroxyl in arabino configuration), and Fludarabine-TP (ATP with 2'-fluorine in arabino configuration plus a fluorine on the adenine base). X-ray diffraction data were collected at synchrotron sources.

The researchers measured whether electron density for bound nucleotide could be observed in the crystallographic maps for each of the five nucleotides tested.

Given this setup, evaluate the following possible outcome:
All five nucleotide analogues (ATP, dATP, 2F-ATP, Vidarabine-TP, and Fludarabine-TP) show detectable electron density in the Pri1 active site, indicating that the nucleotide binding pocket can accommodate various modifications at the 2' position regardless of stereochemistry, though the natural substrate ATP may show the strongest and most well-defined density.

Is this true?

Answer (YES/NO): NO